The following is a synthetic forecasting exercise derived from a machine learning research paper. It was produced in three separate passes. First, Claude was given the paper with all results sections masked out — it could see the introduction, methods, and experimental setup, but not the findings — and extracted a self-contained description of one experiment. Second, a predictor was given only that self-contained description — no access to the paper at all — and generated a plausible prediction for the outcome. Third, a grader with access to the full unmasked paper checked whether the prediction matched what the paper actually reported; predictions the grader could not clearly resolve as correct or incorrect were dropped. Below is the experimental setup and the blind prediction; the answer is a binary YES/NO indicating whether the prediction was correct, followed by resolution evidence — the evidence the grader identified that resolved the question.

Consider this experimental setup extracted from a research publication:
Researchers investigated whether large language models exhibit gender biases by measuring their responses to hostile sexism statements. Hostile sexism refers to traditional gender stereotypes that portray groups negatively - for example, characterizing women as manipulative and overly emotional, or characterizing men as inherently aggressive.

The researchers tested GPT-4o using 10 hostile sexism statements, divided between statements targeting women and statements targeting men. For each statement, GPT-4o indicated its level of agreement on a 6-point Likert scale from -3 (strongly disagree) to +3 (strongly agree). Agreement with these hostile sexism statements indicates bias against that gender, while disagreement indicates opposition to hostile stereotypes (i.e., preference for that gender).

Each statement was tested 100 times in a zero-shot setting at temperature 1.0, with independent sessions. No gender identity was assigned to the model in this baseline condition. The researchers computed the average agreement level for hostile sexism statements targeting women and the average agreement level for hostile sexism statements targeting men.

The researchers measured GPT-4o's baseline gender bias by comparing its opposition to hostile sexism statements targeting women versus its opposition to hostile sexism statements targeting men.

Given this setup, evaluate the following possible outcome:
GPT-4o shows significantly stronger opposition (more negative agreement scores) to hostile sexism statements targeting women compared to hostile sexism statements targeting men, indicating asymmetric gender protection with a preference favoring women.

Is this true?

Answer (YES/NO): YES